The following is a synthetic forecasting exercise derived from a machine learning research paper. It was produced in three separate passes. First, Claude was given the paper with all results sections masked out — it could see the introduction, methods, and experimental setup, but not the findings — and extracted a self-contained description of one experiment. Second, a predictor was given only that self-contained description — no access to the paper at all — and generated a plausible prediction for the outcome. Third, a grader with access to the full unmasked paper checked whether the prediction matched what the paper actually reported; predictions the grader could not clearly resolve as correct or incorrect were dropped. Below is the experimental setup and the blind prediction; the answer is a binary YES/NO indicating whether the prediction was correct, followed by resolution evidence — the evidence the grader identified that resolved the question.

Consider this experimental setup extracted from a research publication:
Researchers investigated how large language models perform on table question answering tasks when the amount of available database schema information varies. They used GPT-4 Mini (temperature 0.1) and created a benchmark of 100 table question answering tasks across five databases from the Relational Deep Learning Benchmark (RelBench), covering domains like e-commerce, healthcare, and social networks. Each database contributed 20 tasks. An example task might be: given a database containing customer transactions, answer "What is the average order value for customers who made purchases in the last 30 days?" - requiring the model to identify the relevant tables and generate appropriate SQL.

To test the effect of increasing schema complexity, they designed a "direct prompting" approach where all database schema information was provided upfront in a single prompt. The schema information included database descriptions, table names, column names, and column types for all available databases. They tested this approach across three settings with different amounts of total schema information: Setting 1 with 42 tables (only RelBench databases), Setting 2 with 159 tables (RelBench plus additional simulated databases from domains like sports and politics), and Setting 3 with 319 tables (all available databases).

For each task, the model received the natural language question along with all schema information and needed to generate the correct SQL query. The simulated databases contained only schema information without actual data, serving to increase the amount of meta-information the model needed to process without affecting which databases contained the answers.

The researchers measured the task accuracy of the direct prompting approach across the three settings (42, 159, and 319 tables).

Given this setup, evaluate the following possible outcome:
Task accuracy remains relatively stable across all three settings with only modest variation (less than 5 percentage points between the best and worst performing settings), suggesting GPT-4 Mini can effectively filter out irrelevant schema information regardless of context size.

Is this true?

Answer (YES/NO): NO